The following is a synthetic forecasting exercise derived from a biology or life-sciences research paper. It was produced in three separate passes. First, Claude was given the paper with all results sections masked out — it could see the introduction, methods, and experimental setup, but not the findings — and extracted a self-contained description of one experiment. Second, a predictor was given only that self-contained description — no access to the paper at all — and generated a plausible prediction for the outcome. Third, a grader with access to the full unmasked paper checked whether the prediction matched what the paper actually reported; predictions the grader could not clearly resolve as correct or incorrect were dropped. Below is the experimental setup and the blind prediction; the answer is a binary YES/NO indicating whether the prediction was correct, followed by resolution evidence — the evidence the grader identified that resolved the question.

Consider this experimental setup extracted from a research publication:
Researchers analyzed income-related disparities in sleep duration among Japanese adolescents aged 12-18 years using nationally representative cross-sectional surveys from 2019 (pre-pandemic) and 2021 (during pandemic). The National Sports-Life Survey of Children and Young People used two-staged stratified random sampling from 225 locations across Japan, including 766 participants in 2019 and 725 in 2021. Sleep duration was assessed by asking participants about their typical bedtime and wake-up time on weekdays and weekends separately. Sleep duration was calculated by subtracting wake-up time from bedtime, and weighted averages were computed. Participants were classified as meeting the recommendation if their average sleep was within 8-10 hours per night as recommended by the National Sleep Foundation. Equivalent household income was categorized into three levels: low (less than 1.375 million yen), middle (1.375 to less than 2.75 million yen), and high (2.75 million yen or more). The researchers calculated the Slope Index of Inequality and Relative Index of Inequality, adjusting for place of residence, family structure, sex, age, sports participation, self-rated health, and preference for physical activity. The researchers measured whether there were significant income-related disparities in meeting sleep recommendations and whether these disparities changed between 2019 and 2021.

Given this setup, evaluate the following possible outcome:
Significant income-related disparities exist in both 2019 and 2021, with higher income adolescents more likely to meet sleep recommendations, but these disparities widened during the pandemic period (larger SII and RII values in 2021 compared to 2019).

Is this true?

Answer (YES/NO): NO